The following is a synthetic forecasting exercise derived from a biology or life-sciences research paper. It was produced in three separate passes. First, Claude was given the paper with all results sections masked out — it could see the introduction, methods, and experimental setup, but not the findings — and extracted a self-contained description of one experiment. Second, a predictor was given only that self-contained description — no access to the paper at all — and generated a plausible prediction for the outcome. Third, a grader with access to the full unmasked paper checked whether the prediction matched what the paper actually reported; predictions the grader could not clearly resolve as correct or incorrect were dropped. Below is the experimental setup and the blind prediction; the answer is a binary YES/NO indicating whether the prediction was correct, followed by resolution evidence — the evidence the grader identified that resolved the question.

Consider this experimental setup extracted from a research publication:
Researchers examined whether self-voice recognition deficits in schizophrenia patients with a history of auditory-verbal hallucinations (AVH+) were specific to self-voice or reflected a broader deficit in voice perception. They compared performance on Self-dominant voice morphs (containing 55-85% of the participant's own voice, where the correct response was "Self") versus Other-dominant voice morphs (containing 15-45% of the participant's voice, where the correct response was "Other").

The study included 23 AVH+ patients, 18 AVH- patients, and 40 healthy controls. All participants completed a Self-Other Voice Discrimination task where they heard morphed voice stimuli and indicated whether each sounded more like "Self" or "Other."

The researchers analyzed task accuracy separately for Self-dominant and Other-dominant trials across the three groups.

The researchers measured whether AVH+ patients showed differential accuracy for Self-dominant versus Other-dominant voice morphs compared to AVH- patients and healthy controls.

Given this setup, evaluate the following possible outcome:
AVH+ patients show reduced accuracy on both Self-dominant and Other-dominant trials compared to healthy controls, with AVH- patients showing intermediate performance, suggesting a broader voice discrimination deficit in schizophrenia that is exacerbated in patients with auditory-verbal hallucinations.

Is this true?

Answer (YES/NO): NO